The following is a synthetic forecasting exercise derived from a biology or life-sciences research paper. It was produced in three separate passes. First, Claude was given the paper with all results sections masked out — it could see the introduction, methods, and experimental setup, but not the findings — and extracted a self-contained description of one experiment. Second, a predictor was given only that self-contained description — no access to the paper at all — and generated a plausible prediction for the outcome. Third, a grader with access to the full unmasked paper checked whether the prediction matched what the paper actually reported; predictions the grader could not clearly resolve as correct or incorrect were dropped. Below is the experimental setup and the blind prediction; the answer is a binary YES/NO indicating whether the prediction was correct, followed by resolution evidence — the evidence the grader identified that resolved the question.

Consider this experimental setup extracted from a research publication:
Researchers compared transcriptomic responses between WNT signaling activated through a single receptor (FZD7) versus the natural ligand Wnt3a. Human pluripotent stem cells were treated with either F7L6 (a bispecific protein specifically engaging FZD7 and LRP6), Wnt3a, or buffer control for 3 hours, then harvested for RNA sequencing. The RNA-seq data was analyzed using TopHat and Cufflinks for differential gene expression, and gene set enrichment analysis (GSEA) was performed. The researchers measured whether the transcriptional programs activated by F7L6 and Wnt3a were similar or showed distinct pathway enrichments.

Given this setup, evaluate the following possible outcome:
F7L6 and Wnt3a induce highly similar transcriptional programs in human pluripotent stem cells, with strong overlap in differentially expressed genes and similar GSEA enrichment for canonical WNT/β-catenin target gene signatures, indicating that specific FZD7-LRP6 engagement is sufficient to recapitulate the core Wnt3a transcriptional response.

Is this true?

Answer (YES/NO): YES